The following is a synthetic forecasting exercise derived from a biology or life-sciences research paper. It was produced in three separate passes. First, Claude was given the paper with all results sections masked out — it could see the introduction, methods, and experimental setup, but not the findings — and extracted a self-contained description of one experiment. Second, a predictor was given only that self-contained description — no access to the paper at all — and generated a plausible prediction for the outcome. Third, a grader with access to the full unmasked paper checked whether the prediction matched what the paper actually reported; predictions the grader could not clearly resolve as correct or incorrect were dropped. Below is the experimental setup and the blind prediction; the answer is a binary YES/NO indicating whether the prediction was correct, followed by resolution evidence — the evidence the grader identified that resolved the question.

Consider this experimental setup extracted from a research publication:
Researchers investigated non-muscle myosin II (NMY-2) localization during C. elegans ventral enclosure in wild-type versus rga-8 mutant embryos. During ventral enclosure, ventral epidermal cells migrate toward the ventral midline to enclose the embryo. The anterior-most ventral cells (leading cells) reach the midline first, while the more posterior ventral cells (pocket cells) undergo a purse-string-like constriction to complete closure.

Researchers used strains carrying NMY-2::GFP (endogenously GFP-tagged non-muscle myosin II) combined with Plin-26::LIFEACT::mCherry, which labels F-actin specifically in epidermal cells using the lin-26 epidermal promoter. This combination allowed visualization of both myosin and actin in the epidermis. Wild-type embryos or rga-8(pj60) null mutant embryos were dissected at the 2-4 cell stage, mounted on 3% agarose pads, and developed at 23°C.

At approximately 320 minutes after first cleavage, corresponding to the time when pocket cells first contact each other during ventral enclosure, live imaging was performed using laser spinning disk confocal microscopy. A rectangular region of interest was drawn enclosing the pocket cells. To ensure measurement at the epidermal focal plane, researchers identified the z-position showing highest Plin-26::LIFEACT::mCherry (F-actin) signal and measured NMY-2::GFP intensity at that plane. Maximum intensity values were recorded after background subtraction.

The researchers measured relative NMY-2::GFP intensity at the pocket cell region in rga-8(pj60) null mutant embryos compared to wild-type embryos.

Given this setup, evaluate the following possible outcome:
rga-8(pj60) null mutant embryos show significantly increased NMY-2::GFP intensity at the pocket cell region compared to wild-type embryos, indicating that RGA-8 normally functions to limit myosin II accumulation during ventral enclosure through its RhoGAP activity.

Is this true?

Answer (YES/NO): NO